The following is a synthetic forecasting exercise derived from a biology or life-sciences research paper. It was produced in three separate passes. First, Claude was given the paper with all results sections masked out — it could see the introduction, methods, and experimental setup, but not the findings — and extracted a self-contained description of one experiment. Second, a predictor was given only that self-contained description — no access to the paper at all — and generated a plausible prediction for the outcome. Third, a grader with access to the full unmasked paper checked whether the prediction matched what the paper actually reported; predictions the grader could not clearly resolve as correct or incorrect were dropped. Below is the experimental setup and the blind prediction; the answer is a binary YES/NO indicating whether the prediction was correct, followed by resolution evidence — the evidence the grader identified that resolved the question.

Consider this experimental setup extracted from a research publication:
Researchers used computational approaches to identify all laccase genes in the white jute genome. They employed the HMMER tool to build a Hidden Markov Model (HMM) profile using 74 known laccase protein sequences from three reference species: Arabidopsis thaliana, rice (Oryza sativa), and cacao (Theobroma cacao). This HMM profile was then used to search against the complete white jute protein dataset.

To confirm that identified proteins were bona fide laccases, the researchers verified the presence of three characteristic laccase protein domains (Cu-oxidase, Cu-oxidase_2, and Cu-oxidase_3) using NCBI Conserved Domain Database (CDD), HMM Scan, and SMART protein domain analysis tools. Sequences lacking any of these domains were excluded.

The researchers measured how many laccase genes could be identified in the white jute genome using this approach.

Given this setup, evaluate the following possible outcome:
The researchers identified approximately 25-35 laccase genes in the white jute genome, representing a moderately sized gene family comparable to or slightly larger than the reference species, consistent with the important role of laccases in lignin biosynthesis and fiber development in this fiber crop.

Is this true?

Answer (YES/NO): YES